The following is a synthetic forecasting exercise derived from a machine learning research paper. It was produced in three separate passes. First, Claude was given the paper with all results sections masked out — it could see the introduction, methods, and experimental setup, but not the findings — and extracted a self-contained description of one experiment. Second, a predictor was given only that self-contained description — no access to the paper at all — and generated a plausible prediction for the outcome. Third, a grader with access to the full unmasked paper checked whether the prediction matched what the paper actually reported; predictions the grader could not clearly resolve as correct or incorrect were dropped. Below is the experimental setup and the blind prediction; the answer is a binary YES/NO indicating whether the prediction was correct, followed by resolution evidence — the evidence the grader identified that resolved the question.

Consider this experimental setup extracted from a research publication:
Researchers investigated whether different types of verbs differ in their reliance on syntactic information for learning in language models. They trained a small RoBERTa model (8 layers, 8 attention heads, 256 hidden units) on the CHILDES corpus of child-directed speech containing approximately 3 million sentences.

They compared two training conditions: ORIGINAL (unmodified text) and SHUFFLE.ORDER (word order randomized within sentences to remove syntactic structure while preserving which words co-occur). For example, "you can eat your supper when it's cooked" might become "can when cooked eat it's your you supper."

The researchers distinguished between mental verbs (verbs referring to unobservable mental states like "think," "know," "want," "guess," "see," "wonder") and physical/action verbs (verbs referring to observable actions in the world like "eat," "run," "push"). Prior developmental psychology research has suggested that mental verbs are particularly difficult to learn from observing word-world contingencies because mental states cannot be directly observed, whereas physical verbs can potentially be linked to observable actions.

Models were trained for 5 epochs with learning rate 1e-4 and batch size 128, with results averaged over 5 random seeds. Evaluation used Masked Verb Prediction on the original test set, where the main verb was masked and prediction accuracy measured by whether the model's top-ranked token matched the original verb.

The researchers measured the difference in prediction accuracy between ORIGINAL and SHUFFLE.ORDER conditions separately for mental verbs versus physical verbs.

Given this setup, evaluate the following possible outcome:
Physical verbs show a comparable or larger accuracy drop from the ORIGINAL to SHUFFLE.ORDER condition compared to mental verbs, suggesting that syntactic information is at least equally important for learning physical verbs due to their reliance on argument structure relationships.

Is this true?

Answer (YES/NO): NO